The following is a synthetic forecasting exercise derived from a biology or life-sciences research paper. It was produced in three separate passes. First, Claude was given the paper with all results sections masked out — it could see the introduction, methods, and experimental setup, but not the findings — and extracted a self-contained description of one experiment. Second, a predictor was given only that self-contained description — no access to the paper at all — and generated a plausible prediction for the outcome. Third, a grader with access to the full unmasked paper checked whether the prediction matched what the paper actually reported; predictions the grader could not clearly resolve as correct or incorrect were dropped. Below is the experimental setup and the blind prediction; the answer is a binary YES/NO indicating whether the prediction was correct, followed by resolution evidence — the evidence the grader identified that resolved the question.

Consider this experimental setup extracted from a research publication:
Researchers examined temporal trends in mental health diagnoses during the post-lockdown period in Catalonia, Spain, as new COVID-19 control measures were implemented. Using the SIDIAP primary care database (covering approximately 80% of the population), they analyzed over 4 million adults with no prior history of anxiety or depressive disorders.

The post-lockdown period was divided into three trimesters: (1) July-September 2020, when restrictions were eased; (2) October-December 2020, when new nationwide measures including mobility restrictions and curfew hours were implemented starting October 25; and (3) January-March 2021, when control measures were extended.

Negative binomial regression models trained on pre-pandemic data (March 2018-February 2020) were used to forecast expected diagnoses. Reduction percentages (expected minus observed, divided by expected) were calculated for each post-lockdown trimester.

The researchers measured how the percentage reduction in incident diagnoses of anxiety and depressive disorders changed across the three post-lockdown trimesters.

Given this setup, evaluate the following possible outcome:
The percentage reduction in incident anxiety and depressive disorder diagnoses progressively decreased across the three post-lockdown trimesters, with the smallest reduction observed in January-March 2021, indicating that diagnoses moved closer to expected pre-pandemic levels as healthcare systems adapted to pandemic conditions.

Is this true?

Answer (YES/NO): YES